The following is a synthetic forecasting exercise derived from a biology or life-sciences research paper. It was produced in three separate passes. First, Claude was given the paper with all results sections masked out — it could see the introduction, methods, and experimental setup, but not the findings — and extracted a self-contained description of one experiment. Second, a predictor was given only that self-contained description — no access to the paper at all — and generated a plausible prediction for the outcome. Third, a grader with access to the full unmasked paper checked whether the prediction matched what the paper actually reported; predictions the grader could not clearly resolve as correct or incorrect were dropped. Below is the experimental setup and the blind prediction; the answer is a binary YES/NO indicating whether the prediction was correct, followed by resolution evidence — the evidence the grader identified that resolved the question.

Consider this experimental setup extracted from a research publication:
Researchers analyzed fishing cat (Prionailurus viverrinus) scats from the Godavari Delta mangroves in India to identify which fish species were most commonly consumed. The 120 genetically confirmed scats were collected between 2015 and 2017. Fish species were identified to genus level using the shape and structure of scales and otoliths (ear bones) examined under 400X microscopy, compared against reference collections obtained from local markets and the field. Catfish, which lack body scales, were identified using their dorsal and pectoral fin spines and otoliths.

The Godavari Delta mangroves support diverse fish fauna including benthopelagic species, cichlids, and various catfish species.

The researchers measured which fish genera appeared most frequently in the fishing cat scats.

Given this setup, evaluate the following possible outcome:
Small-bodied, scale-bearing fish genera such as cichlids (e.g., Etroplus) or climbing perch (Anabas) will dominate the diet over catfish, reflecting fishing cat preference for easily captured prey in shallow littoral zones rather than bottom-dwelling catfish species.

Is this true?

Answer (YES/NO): NO